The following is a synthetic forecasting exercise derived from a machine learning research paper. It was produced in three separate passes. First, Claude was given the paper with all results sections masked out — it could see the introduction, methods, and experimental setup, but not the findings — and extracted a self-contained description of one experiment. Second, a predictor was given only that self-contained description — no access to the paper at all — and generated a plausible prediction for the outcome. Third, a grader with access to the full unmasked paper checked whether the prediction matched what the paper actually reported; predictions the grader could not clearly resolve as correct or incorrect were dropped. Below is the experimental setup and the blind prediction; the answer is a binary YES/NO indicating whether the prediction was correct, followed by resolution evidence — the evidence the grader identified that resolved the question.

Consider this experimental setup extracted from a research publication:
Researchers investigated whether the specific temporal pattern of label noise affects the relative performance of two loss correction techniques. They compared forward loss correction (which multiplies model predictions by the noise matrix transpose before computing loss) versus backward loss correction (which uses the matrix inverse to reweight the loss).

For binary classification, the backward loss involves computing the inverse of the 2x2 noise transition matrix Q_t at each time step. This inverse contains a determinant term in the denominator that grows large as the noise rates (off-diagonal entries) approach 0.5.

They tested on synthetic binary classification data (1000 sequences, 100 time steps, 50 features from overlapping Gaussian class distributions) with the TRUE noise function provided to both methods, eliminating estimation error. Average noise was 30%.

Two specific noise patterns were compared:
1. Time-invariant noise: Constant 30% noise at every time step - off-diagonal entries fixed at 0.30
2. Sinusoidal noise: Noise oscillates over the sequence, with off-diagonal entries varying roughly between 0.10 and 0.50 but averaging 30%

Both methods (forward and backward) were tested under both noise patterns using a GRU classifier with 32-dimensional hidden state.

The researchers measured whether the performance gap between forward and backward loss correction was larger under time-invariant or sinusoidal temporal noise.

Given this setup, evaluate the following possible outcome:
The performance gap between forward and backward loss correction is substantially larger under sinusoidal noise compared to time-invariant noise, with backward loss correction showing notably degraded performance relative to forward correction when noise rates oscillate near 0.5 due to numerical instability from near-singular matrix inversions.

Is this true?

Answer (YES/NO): YES